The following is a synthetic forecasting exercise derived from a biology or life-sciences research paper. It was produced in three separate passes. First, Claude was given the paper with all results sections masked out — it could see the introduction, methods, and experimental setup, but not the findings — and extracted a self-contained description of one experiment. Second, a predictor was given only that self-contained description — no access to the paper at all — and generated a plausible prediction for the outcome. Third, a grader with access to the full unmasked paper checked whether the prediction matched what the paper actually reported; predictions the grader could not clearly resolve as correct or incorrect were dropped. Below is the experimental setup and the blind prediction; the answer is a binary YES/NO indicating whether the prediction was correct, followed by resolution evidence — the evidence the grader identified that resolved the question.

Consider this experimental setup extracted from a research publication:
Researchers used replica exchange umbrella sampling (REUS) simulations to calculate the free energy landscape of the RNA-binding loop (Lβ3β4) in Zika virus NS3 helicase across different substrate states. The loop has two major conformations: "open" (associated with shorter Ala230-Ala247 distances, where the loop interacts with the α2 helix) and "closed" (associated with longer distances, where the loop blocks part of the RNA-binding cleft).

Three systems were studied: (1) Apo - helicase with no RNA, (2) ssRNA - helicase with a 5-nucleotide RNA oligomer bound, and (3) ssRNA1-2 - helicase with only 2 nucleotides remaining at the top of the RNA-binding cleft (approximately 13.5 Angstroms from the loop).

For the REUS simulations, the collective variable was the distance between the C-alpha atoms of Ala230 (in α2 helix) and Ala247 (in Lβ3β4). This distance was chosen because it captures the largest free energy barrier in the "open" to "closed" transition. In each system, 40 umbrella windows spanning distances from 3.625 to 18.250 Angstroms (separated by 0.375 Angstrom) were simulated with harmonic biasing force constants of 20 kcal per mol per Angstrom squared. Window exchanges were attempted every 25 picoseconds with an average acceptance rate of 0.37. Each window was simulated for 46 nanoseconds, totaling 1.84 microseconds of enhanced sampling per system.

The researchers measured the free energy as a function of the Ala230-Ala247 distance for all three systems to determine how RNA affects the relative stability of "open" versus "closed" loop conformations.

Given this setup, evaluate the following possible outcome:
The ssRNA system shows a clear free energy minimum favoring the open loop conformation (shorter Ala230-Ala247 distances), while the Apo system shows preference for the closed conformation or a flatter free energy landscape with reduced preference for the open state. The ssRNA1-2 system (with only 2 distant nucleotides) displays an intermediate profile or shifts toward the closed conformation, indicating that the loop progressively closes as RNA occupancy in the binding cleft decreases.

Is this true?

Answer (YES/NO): NO